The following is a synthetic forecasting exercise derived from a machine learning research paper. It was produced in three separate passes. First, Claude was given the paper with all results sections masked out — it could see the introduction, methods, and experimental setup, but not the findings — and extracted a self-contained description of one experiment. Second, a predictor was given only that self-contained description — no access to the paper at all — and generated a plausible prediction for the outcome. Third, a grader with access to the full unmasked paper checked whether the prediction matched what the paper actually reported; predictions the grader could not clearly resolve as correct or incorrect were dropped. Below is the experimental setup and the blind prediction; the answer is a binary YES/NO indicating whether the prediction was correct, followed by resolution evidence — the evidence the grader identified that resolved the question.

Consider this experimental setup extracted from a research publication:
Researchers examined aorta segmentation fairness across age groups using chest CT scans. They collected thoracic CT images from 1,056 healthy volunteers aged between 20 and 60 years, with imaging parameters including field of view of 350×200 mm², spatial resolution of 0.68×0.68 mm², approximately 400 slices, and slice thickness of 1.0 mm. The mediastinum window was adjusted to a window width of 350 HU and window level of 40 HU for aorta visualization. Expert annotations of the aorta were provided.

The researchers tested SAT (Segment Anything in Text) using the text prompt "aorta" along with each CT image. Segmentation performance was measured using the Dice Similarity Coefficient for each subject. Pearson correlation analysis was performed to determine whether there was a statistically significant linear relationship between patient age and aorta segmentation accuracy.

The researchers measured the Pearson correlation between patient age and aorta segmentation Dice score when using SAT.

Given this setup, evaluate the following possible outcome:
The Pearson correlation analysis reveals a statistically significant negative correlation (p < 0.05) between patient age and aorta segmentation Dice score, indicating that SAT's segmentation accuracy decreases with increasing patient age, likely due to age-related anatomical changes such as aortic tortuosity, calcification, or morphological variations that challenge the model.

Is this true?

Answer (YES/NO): NO